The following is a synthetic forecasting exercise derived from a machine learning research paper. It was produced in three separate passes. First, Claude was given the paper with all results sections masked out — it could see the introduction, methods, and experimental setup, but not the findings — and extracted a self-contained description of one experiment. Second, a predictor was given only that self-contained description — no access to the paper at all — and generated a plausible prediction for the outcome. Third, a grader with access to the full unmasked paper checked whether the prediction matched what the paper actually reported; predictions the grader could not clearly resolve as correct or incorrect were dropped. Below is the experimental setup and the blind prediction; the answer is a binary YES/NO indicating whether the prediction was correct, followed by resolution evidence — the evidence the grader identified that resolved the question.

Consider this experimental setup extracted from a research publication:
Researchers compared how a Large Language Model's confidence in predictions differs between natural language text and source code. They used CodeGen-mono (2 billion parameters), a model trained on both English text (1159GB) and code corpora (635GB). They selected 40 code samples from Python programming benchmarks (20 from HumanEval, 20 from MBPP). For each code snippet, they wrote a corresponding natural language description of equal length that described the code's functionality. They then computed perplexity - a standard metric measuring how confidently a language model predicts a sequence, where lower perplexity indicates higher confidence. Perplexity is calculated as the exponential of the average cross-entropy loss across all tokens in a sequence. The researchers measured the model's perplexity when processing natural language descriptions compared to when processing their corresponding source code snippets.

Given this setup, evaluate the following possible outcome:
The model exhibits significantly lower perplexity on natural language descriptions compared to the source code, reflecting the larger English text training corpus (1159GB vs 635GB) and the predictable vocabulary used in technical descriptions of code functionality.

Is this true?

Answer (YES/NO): NO